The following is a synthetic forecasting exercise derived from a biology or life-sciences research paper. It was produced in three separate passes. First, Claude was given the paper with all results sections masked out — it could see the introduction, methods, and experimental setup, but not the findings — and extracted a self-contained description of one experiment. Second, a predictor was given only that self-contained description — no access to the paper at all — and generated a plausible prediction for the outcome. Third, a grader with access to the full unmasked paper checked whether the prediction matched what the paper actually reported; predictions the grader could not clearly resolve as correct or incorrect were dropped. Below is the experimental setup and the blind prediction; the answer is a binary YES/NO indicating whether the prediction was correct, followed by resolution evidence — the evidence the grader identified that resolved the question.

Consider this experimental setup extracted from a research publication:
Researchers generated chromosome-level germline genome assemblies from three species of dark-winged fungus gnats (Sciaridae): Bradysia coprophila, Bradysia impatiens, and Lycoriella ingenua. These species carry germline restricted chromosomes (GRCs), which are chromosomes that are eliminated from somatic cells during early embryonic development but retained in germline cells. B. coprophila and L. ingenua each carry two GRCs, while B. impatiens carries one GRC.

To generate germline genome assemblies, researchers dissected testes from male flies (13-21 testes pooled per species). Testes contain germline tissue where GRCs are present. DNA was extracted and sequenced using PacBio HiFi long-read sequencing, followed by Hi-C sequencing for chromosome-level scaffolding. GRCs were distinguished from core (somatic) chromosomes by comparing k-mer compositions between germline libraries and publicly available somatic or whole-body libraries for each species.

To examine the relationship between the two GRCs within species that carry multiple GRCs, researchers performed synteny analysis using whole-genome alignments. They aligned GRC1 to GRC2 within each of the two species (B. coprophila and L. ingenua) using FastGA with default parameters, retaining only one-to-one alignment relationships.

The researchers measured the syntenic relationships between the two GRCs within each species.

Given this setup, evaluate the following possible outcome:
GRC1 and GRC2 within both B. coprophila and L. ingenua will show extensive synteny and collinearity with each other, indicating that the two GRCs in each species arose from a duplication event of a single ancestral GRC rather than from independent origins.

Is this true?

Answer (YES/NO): NO